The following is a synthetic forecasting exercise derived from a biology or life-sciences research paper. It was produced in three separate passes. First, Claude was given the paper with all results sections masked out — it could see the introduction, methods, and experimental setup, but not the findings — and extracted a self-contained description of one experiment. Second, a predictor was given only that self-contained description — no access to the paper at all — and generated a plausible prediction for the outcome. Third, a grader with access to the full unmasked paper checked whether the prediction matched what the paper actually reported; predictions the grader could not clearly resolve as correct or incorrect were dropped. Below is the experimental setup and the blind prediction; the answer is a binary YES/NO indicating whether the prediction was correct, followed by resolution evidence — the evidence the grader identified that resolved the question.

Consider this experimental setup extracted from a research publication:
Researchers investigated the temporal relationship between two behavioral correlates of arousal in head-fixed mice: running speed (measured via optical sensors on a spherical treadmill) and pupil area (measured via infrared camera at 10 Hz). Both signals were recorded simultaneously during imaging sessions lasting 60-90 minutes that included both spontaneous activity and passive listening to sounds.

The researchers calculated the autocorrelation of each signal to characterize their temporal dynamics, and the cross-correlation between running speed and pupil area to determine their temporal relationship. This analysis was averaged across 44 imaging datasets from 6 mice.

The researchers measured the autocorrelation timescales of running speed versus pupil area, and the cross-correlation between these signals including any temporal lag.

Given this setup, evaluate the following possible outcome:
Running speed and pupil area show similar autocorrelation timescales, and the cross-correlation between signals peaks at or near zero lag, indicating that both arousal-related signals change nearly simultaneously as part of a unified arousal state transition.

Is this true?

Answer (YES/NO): NO